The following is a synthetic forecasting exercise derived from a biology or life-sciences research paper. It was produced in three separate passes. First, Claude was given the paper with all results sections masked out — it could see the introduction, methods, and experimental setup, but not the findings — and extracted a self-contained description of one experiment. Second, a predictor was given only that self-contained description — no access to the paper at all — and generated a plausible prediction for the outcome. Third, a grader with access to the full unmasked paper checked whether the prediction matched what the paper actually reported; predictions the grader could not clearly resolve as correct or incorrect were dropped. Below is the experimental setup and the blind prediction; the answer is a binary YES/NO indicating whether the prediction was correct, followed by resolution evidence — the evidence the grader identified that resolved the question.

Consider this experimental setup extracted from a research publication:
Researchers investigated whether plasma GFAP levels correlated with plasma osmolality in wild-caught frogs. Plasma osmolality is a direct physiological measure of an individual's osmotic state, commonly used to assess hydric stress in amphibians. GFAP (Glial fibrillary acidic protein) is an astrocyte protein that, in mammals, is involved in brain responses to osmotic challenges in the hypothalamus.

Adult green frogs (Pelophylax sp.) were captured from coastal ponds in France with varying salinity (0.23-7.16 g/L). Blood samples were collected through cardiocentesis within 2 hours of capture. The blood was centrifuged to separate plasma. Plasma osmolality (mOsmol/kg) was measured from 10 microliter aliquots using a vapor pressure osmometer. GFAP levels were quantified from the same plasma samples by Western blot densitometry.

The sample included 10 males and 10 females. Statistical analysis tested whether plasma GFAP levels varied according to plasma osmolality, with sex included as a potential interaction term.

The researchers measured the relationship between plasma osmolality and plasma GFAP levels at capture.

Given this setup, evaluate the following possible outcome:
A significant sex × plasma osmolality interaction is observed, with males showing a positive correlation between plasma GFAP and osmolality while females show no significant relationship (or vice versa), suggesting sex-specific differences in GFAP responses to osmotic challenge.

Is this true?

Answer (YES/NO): NO